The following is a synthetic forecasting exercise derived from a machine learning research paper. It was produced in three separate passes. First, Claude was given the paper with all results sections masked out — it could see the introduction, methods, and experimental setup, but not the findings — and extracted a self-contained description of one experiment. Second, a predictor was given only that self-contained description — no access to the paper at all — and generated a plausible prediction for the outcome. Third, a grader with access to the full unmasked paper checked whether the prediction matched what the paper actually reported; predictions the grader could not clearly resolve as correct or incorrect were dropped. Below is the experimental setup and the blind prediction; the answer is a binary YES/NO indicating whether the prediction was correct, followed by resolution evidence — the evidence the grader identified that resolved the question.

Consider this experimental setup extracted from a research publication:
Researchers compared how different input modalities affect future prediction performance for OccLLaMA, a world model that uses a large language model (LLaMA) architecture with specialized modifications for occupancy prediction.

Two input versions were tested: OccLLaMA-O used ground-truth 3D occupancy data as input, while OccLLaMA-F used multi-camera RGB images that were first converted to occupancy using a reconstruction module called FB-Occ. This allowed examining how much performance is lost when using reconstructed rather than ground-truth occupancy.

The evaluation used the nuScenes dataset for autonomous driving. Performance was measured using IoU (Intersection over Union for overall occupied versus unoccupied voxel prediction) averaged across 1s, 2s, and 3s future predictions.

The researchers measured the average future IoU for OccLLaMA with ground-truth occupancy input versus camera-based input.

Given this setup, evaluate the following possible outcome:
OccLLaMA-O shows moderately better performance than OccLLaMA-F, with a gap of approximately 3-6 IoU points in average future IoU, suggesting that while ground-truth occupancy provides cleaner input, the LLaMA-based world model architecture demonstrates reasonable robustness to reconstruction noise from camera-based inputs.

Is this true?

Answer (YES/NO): NO